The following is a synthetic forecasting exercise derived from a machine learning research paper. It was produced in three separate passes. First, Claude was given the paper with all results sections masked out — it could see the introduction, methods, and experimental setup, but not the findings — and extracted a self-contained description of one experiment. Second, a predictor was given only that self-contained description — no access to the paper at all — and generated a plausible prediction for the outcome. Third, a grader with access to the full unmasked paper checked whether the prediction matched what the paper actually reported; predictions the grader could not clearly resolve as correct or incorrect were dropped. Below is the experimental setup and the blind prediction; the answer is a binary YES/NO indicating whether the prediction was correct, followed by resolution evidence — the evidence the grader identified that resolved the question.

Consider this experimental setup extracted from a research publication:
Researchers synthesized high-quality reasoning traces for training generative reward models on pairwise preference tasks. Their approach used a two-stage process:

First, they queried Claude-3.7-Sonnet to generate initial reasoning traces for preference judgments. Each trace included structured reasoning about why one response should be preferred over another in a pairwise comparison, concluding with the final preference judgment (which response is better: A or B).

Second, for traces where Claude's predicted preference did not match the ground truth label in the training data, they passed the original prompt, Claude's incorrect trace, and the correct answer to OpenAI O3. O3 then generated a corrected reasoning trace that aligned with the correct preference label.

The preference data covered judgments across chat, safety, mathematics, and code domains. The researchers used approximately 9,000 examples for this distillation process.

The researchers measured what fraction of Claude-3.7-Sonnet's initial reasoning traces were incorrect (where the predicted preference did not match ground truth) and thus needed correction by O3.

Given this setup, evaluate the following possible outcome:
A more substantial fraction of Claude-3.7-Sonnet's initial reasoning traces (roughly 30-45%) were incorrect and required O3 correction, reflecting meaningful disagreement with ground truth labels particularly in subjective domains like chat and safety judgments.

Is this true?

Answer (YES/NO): NO